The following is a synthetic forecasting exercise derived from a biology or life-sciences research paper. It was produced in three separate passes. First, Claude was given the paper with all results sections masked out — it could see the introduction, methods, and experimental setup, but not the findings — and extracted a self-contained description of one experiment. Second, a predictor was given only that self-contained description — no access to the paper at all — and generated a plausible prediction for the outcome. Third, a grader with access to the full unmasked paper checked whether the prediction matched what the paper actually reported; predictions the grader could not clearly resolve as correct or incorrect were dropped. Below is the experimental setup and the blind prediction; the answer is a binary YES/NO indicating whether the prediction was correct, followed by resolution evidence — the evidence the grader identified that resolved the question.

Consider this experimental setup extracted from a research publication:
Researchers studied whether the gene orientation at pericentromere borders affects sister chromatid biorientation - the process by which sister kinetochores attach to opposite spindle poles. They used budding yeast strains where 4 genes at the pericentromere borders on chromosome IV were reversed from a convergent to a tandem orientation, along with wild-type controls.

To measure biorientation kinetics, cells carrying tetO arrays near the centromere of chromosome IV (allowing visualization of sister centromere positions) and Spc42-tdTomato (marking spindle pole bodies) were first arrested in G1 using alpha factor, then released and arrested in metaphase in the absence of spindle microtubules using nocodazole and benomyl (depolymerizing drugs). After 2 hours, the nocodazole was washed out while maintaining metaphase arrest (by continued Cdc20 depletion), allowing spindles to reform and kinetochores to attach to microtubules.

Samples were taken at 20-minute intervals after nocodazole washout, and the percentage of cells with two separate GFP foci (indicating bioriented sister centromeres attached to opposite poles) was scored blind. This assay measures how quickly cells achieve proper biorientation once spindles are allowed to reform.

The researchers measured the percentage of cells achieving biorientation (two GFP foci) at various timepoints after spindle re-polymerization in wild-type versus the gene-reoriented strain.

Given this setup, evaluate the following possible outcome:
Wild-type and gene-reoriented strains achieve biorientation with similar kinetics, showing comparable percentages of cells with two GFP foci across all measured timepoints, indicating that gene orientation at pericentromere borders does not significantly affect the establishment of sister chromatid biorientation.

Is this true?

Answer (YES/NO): NO